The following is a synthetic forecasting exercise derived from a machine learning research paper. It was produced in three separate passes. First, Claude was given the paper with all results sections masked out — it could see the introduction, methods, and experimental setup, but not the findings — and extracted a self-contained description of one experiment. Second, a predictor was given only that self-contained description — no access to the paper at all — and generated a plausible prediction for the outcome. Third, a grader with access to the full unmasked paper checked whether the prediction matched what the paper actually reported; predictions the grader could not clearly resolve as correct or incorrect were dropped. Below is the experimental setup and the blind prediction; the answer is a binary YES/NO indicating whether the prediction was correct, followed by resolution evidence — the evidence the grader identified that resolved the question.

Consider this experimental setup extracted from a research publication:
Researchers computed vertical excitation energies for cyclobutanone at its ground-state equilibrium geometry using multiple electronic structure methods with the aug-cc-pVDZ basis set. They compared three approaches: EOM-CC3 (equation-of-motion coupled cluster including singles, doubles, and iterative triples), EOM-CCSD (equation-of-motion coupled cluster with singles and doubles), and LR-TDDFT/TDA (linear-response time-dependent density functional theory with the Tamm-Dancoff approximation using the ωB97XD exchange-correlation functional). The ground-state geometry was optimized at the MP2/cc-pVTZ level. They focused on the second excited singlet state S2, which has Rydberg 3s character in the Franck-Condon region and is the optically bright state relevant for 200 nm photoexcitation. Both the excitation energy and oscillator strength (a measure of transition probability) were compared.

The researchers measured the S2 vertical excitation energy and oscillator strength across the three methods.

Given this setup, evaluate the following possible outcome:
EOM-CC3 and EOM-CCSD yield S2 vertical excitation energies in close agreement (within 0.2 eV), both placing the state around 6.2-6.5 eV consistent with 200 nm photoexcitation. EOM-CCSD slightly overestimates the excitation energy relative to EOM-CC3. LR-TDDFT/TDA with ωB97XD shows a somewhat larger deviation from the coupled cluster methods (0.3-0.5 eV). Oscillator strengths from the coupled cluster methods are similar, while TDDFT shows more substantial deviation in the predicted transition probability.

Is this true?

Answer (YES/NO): NO